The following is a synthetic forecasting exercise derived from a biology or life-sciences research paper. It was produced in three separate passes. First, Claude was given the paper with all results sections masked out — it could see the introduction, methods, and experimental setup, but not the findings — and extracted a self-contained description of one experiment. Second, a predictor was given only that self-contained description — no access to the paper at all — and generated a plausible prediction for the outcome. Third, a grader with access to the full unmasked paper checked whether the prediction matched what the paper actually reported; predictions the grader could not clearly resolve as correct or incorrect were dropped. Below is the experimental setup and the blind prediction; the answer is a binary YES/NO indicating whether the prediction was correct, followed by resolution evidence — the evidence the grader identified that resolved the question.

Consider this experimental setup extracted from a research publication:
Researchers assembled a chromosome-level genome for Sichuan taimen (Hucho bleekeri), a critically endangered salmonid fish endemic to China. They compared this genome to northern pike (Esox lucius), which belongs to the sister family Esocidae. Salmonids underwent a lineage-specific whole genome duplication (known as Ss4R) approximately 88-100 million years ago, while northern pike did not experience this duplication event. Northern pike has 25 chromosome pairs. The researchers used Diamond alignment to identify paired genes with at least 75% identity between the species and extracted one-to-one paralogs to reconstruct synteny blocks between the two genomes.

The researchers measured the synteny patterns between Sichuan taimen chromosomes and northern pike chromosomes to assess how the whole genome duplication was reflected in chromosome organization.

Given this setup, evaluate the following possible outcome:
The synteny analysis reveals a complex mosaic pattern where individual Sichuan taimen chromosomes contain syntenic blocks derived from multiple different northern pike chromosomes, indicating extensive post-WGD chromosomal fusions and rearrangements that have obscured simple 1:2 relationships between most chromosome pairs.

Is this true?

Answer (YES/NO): NO